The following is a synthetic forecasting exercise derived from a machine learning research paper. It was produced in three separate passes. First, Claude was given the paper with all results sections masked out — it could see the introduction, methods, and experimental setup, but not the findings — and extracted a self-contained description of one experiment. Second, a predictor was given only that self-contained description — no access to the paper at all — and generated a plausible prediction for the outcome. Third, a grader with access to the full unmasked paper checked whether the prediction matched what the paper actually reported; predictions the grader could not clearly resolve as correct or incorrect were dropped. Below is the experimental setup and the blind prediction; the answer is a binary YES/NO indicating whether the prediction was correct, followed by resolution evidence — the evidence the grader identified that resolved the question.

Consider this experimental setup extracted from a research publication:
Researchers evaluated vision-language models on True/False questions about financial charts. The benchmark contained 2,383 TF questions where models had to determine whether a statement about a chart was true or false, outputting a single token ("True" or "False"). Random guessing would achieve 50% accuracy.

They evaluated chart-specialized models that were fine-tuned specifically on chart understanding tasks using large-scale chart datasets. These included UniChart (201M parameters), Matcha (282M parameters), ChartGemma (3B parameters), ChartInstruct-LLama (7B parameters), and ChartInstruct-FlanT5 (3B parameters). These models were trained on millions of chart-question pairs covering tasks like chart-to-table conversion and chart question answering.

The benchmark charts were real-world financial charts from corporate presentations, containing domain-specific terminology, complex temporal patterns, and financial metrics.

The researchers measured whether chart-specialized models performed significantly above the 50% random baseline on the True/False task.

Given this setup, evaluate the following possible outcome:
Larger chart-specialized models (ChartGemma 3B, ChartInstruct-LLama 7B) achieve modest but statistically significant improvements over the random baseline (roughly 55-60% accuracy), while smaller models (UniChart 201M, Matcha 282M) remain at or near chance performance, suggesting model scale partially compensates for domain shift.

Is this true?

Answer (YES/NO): NO